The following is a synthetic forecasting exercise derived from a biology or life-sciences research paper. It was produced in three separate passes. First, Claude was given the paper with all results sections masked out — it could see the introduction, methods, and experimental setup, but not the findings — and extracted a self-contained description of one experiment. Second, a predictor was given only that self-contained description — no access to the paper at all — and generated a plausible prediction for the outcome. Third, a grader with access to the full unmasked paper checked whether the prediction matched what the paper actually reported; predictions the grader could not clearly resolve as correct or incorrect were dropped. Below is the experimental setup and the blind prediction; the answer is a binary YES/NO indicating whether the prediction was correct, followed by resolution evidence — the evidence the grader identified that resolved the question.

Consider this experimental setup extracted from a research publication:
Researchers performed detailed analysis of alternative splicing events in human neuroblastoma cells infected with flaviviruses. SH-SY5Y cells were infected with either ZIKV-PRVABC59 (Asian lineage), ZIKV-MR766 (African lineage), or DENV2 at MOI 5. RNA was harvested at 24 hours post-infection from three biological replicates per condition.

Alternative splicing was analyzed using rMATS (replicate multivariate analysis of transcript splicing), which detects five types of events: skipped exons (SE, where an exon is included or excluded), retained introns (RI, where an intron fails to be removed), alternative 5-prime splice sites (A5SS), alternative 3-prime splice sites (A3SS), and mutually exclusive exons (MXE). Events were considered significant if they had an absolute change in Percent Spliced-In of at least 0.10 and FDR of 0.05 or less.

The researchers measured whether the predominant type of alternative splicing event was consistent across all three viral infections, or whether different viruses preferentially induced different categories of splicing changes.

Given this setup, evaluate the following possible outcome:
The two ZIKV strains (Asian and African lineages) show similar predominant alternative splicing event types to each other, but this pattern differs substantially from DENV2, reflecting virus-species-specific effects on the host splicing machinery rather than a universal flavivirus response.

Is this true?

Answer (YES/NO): NO